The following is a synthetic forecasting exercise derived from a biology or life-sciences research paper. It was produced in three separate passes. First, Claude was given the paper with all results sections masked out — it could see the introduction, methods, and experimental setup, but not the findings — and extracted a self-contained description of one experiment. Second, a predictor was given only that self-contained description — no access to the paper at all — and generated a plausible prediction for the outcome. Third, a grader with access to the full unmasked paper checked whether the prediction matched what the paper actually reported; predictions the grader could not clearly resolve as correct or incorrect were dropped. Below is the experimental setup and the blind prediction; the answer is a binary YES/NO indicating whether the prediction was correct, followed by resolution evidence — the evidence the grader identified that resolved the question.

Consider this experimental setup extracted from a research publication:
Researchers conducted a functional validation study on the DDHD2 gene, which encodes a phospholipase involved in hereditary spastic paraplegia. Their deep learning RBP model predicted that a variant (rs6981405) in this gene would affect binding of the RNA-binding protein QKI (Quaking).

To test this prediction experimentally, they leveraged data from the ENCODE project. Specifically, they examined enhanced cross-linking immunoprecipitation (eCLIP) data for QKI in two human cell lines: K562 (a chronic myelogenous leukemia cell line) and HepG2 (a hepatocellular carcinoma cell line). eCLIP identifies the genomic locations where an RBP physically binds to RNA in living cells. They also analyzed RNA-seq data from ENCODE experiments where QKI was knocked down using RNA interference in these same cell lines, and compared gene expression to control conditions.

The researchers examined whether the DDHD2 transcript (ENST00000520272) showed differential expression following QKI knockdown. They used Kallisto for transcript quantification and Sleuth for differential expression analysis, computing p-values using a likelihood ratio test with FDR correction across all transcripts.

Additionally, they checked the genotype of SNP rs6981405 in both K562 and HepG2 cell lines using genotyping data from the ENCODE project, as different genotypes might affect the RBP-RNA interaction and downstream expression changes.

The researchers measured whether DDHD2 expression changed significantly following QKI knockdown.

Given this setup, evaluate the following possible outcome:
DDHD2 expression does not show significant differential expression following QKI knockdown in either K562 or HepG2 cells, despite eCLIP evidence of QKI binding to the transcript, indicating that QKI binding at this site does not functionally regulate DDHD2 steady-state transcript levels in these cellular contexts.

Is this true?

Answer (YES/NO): NO